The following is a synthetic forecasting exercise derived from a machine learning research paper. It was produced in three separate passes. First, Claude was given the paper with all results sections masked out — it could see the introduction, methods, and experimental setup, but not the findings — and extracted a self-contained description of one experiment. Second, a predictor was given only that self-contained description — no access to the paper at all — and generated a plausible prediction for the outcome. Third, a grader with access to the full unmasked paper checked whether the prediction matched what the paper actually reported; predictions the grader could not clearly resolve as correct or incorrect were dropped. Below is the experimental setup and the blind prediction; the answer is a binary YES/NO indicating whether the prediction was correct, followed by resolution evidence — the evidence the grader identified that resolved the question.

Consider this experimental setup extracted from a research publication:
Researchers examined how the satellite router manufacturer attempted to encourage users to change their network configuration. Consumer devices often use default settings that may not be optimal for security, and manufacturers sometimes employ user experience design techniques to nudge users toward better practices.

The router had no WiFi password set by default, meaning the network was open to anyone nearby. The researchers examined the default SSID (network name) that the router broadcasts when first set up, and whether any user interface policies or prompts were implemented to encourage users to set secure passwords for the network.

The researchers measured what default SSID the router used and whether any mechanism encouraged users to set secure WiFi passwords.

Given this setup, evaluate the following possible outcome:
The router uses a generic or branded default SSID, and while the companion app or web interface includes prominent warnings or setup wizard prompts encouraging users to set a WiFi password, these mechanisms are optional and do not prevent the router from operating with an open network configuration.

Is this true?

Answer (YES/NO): NO